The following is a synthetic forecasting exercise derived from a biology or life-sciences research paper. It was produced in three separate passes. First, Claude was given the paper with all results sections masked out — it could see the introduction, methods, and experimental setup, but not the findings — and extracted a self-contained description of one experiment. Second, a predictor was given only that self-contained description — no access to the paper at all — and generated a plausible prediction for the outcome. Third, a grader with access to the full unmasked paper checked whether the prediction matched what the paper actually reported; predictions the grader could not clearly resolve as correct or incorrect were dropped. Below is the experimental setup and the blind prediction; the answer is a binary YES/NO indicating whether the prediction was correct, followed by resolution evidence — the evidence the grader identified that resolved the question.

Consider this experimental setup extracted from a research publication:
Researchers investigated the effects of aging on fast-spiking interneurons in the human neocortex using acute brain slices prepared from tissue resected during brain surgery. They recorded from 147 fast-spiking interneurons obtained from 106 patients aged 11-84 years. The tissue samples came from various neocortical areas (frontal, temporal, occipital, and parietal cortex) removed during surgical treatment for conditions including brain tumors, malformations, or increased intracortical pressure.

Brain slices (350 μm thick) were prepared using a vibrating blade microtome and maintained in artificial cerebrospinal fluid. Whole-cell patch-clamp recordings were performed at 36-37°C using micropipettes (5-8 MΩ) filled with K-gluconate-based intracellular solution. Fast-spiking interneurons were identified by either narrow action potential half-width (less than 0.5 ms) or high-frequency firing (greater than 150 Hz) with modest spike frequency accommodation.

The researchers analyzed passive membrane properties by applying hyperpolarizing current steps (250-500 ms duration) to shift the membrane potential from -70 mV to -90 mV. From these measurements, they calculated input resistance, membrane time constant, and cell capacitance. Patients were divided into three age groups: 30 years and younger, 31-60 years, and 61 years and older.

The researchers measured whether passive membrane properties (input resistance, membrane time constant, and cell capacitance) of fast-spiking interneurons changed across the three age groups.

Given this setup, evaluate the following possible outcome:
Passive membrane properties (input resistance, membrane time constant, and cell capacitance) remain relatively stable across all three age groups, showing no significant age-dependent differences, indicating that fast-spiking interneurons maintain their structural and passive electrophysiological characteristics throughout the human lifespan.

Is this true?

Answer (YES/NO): YES